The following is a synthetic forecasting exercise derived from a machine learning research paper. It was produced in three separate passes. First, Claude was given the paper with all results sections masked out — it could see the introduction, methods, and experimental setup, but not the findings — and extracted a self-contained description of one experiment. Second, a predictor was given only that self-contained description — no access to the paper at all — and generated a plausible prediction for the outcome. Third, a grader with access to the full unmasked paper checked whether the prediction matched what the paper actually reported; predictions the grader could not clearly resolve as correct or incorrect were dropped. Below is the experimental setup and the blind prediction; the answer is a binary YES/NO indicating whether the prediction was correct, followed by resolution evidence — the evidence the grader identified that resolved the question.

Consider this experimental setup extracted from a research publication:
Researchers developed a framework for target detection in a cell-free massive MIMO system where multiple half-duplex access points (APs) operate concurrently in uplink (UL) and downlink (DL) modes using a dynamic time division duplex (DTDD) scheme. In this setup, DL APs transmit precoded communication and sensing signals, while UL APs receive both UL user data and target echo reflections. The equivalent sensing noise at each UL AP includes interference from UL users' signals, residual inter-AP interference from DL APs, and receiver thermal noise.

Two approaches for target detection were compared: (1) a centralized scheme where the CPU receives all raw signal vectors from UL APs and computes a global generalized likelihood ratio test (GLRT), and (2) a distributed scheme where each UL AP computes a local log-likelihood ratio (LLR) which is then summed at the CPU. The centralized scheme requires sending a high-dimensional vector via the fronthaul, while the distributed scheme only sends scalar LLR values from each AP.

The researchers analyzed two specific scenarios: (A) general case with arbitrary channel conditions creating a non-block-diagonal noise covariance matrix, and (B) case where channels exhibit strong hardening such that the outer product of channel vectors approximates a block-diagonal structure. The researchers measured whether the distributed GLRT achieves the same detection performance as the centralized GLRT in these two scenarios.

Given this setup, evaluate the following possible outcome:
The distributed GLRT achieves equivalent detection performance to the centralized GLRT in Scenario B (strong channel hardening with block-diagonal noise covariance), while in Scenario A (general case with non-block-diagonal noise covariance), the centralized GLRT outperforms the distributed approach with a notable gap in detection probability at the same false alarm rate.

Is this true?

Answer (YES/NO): YES